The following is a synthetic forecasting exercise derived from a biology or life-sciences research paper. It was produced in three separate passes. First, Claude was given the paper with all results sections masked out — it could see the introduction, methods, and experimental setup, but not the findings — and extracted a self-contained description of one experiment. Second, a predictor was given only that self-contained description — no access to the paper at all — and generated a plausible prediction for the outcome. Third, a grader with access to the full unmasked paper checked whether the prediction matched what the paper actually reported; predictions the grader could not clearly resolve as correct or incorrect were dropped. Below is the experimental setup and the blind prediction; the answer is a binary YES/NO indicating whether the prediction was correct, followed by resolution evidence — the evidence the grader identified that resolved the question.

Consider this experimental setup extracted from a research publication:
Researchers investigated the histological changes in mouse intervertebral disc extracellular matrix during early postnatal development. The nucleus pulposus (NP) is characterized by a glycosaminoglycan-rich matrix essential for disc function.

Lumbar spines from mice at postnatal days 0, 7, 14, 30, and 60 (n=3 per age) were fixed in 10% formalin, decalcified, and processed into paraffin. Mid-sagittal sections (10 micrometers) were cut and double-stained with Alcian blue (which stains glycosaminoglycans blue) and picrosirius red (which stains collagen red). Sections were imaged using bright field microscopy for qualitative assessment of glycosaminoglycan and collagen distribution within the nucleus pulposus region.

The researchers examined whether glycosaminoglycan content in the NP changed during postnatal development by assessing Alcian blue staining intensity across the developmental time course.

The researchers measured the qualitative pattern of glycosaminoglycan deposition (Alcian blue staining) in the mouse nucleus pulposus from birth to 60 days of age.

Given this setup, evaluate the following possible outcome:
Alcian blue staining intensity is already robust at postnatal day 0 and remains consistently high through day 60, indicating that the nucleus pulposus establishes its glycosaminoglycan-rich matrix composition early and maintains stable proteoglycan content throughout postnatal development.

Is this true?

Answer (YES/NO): NO